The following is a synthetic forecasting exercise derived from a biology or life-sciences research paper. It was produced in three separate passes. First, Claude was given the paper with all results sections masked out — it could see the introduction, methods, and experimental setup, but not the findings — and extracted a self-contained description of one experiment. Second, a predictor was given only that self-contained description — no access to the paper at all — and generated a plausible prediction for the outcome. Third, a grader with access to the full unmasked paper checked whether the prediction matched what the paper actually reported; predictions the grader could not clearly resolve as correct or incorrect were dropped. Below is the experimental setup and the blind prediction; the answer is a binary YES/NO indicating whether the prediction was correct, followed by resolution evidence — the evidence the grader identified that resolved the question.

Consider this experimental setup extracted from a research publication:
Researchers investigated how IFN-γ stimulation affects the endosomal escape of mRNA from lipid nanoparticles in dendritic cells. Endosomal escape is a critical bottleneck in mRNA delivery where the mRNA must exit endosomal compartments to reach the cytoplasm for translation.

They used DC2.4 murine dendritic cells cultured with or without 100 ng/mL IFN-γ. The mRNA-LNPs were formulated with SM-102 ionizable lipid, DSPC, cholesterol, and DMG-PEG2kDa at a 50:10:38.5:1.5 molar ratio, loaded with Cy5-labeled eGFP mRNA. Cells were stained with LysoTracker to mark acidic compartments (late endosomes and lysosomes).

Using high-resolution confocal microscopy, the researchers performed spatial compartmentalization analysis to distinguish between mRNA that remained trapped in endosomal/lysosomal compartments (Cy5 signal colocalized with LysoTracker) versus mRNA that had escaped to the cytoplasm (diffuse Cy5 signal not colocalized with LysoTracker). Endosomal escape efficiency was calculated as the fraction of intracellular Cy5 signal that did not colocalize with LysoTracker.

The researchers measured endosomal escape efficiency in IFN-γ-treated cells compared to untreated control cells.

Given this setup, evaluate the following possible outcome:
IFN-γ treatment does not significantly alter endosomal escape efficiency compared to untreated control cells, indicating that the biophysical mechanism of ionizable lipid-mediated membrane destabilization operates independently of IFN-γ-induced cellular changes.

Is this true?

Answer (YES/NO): YES